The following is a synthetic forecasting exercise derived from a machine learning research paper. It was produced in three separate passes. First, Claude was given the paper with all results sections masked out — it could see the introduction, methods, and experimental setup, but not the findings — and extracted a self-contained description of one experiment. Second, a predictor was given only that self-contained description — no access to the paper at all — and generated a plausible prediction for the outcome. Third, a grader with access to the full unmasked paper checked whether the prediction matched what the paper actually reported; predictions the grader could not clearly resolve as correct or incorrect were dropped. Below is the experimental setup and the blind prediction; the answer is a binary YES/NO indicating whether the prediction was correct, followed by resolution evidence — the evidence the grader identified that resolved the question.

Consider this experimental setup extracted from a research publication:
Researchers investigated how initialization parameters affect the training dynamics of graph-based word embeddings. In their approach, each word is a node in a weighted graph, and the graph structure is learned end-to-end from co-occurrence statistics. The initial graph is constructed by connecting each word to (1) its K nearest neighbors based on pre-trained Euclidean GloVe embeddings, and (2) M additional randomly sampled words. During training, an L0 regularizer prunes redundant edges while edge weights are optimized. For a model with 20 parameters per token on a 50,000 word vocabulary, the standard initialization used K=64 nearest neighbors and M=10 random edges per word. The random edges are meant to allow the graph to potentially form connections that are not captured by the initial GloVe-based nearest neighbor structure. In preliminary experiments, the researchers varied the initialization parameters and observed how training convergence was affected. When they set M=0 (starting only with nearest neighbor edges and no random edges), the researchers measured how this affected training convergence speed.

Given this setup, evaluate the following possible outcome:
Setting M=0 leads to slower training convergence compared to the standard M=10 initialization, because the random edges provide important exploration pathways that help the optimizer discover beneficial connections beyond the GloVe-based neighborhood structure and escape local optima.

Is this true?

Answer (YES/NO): YES